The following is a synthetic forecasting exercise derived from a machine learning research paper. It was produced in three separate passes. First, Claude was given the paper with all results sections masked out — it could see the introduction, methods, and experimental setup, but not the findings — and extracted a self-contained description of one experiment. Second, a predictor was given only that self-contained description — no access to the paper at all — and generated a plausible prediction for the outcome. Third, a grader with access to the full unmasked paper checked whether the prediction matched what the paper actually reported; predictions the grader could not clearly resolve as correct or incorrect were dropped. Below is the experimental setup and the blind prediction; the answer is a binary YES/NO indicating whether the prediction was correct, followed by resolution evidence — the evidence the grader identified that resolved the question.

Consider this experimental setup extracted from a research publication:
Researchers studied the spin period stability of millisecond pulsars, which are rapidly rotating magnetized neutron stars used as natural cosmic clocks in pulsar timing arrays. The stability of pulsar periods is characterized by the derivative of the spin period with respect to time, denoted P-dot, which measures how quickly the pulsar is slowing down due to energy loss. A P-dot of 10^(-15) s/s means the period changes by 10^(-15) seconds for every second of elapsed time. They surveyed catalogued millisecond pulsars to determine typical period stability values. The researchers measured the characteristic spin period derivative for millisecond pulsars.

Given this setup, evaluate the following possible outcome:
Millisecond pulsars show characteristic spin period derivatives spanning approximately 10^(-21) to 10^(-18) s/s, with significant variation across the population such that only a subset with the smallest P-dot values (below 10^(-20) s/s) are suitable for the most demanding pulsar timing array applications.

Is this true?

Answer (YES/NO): NO